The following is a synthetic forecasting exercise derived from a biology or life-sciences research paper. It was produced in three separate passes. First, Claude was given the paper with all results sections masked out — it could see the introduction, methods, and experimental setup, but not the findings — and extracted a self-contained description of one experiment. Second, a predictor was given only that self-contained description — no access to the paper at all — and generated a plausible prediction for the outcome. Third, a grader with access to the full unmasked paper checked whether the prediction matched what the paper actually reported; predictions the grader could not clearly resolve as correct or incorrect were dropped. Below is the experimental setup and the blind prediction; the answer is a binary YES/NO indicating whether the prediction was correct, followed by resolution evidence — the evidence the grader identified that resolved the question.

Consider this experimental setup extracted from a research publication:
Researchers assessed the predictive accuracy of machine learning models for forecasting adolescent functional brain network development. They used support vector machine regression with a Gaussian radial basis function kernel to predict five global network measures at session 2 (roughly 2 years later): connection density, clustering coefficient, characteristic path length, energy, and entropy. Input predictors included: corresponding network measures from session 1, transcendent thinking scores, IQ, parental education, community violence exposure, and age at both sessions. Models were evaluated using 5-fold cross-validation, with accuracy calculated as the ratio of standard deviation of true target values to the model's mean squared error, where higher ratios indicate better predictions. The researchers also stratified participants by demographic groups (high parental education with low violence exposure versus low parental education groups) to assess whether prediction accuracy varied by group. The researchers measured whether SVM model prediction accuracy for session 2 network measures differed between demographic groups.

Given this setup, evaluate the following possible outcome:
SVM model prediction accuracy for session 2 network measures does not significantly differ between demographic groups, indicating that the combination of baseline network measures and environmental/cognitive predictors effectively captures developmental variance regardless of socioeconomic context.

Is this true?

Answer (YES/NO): NO